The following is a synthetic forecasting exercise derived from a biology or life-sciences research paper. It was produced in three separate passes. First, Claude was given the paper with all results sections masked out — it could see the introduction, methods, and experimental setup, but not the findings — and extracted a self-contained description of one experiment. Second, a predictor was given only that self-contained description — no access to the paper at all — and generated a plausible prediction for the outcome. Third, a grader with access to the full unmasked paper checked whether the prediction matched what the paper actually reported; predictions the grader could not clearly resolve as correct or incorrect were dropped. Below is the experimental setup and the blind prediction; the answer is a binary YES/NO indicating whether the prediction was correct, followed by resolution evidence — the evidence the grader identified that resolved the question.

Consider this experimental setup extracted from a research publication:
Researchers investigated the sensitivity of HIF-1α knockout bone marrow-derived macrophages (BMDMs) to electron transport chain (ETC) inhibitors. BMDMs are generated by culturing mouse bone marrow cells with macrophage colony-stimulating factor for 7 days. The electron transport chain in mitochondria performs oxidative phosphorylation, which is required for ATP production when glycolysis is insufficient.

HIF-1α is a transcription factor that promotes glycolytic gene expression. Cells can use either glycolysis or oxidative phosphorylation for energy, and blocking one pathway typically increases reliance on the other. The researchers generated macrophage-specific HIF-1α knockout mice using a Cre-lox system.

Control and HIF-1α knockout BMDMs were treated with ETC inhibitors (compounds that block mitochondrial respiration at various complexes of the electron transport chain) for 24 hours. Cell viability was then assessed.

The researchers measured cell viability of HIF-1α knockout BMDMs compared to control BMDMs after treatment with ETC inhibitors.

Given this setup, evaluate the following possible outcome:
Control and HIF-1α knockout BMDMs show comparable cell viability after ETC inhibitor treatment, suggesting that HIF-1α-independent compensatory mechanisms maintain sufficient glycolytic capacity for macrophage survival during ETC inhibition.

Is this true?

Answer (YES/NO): NO